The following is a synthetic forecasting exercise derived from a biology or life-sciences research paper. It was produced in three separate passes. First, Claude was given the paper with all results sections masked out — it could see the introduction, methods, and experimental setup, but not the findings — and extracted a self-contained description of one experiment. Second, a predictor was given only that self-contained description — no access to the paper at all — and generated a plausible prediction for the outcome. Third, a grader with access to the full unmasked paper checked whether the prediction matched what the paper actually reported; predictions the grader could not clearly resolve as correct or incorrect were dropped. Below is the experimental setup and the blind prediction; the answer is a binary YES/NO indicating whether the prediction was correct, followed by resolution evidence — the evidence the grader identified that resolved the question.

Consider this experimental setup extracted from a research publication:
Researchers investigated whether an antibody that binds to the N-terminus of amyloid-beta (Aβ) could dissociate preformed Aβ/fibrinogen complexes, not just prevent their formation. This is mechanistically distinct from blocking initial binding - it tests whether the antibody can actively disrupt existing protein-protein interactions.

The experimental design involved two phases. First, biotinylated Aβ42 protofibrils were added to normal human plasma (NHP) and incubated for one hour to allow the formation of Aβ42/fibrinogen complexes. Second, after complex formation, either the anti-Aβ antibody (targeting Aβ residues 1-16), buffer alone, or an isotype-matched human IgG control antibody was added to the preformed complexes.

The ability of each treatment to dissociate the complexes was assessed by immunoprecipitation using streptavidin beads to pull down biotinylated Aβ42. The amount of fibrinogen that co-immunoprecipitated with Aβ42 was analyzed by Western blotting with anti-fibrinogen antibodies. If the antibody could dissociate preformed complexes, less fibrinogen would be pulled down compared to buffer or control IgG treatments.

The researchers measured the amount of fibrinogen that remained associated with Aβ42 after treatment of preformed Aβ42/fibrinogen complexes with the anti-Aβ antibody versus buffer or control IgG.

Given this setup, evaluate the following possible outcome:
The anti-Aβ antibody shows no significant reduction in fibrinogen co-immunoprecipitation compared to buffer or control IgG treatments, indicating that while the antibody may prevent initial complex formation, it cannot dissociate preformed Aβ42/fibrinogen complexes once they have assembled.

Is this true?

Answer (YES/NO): NO